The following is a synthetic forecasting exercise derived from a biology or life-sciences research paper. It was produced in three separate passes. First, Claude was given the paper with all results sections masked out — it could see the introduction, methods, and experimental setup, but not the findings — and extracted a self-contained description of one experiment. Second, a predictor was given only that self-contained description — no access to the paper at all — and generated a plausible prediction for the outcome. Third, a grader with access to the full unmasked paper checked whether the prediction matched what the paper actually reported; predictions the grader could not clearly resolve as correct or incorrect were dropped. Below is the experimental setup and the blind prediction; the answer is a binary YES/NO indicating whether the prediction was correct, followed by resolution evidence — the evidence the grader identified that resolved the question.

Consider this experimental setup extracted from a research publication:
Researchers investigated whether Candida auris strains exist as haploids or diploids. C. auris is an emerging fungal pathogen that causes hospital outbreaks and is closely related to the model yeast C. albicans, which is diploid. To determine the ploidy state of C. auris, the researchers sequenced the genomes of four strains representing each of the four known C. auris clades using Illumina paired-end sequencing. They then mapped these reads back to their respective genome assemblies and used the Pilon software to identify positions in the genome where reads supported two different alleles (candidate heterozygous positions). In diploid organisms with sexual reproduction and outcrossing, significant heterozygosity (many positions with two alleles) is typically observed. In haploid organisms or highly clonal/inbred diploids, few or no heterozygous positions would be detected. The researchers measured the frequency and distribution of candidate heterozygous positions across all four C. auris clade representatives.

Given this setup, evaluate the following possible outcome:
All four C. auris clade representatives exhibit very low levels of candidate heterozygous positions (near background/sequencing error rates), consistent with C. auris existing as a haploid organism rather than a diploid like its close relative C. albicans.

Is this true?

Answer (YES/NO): YES